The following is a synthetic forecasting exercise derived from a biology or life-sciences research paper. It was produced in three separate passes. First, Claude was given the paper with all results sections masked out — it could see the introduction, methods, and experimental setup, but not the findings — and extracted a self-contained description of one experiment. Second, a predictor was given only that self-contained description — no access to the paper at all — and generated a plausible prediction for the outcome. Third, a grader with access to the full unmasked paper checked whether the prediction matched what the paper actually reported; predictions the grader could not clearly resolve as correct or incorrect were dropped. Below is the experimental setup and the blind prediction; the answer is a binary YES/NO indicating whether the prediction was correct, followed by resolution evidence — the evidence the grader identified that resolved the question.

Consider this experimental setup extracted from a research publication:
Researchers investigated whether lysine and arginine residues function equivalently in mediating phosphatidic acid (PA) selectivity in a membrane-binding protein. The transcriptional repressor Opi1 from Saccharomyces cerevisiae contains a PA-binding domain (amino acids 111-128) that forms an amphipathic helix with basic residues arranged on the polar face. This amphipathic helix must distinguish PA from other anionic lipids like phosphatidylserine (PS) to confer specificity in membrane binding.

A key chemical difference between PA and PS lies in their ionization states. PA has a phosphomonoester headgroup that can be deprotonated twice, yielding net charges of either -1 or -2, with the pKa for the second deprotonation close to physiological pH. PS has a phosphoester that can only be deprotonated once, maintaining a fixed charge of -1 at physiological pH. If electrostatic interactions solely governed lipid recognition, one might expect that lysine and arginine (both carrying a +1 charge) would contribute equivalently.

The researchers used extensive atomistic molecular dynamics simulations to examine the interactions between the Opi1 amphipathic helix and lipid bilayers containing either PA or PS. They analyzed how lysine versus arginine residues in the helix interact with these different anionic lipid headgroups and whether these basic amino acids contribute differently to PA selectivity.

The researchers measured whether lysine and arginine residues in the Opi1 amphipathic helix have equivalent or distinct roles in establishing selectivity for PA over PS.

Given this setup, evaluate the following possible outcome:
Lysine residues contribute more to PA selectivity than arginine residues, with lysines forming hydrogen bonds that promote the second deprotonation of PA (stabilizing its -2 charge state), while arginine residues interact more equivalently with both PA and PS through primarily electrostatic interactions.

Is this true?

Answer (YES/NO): NO